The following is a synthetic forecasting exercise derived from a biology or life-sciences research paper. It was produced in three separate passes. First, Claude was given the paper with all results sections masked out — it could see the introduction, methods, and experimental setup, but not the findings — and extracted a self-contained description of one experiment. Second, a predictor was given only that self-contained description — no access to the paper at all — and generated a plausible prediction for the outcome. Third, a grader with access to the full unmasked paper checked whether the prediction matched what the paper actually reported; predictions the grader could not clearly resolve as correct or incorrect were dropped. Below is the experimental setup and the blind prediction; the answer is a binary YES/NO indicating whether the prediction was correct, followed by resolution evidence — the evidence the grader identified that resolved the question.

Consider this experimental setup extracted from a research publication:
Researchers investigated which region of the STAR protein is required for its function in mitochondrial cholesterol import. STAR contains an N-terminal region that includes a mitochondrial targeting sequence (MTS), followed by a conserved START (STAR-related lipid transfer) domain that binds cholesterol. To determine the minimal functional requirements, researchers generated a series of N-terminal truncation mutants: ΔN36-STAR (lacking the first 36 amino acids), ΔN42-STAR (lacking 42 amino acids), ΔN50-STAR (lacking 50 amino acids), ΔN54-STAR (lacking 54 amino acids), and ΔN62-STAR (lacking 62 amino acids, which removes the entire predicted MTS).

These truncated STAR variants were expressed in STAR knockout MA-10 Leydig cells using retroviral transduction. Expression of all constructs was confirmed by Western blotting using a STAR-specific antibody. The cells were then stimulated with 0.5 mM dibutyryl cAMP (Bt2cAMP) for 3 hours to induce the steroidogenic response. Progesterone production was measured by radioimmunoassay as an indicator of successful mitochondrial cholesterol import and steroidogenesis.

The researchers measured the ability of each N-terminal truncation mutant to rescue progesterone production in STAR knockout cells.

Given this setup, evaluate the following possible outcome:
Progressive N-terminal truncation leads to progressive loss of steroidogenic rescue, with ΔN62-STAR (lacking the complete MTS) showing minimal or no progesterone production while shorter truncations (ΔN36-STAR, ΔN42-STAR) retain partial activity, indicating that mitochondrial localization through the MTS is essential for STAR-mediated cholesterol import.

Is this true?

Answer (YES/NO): NO